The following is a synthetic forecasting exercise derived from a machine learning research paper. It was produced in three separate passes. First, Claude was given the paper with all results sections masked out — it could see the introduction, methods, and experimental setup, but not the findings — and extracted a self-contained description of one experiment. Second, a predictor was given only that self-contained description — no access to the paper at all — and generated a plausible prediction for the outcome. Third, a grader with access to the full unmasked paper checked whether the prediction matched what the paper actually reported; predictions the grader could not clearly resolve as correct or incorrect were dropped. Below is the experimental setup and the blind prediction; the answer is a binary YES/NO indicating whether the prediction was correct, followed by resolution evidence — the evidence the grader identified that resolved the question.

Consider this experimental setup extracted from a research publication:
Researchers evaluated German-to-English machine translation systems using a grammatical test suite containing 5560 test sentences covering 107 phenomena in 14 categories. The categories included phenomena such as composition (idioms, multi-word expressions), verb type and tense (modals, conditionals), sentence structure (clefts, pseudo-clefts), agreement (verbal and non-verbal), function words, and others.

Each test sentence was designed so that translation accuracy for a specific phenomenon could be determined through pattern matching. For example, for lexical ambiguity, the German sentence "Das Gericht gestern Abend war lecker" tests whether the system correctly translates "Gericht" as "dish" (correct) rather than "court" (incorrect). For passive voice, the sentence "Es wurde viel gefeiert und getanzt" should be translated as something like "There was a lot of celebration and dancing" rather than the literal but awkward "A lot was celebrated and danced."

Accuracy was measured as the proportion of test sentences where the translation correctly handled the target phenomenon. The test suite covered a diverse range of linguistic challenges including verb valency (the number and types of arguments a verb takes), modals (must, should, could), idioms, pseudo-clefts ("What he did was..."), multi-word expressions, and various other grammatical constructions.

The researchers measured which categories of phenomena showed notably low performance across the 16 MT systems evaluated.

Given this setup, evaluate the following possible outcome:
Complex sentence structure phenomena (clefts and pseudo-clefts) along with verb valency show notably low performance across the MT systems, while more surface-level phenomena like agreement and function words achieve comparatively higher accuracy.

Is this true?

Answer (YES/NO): YES